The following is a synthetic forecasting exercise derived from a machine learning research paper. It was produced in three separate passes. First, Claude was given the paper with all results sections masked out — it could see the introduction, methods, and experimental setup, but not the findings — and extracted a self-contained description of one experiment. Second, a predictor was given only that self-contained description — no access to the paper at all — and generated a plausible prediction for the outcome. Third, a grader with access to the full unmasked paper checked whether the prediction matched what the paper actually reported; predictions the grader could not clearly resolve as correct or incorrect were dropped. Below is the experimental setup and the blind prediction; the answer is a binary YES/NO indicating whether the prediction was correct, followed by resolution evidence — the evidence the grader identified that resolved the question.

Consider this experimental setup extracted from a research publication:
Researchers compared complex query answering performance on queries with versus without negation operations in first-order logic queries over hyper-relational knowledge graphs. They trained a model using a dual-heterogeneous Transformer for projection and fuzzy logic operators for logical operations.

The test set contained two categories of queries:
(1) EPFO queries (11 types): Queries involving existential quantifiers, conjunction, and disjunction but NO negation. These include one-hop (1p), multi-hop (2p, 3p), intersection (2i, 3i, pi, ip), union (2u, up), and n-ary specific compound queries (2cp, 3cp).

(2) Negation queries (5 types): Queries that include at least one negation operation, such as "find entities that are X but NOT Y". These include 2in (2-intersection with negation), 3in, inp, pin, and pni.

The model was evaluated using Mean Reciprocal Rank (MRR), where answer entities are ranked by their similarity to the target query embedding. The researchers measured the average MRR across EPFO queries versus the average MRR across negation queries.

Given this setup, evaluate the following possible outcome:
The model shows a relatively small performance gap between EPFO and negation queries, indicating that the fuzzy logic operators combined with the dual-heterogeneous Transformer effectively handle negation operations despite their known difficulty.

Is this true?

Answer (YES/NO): NO